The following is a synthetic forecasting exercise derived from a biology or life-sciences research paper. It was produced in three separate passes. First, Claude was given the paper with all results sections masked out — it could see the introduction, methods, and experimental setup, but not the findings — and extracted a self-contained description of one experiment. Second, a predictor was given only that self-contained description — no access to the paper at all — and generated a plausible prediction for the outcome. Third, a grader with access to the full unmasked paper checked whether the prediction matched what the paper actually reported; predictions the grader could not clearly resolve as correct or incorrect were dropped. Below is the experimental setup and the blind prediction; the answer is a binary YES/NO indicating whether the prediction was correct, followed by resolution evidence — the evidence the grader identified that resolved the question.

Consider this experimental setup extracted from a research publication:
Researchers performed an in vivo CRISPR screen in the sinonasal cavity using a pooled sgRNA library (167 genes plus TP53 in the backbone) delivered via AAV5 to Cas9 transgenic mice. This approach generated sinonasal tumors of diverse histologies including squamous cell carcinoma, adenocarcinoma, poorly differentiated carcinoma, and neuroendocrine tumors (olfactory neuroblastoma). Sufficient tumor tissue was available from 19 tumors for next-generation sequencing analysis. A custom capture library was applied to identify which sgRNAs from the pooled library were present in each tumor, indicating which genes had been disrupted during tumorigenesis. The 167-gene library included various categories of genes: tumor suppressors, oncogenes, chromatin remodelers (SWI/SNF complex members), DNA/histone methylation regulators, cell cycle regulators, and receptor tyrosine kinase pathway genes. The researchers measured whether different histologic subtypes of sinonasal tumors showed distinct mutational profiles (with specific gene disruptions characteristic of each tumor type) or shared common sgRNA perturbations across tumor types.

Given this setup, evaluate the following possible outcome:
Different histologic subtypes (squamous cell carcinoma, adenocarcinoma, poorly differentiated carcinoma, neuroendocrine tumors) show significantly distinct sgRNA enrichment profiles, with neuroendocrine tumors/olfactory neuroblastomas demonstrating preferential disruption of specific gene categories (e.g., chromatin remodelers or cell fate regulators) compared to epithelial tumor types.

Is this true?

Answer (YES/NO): NO